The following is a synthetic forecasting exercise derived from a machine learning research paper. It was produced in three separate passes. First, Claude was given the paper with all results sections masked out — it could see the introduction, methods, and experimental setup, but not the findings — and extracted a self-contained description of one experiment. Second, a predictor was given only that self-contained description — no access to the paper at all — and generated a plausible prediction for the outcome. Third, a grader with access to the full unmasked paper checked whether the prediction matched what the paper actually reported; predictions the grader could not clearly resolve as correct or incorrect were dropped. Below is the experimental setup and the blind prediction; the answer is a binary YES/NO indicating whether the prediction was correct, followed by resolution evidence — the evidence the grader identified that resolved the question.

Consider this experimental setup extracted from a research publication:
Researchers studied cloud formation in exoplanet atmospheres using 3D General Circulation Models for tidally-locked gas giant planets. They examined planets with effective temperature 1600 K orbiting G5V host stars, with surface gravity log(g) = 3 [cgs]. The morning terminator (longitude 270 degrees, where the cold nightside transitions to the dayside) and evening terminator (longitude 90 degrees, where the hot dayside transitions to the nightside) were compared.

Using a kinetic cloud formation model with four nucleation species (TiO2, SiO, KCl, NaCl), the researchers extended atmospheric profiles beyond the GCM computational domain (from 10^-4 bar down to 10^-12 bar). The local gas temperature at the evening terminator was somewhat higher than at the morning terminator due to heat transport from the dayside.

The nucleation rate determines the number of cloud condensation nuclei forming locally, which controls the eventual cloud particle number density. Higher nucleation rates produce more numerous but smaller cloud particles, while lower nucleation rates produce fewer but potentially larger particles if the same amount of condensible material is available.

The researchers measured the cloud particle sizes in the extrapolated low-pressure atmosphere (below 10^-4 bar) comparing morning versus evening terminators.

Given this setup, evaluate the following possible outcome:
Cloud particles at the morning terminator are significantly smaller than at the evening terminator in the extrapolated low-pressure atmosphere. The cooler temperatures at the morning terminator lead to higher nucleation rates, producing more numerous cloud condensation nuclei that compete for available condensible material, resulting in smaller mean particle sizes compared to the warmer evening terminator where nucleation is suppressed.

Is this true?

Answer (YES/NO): YES